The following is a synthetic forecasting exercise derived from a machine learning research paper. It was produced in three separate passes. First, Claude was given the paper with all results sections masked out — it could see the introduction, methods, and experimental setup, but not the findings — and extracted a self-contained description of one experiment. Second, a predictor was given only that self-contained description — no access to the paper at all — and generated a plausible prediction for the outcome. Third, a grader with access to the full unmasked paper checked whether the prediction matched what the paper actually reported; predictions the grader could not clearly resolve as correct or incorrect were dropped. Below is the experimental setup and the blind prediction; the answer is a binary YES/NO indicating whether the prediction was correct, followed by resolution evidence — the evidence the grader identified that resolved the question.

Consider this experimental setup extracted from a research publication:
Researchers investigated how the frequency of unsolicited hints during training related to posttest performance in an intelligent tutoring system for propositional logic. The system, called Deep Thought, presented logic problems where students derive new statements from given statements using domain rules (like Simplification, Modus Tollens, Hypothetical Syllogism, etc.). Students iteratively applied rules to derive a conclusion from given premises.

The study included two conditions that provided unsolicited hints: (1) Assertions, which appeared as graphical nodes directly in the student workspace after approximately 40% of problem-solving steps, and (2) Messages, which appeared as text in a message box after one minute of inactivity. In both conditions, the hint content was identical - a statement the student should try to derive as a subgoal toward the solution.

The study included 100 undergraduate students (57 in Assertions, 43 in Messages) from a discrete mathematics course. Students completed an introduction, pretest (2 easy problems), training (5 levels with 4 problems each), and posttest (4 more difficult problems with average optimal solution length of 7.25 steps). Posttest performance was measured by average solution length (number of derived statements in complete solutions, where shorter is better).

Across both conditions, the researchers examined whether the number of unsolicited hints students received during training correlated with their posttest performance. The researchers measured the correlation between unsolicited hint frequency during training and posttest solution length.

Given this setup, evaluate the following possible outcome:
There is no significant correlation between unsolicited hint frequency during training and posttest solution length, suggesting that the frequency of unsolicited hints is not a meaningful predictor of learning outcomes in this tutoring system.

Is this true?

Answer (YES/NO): YES